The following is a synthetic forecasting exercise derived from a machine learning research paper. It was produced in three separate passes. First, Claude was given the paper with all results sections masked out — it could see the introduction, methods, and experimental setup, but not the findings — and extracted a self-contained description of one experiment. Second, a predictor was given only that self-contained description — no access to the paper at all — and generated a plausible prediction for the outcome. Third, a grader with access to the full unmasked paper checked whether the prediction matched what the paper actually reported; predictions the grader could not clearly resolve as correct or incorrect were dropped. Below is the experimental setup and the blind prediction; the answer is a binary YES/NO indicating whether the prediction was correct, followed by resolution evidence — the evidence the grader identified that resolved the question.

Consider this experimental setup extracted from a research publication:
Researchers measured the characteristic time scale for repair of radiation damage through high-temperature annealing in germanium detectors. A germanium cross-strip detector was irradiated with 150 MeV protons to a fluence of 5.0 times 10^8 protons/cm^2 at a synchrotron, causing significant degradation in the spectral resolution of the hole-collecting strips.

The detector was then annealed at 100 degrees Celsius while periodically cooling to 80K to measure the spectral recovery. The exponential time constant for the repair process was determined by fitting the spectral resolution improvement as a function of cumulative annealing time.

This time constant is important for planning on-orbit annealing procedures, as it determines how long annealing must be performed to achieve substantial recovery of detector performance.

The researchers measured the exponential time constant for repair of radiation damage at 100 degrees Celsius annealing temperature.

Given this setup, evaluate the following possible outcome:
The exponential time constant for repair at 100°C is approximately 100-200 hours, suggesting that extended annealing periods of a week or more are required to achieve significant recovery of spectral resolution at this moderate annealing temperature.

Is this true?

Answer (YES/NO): YES